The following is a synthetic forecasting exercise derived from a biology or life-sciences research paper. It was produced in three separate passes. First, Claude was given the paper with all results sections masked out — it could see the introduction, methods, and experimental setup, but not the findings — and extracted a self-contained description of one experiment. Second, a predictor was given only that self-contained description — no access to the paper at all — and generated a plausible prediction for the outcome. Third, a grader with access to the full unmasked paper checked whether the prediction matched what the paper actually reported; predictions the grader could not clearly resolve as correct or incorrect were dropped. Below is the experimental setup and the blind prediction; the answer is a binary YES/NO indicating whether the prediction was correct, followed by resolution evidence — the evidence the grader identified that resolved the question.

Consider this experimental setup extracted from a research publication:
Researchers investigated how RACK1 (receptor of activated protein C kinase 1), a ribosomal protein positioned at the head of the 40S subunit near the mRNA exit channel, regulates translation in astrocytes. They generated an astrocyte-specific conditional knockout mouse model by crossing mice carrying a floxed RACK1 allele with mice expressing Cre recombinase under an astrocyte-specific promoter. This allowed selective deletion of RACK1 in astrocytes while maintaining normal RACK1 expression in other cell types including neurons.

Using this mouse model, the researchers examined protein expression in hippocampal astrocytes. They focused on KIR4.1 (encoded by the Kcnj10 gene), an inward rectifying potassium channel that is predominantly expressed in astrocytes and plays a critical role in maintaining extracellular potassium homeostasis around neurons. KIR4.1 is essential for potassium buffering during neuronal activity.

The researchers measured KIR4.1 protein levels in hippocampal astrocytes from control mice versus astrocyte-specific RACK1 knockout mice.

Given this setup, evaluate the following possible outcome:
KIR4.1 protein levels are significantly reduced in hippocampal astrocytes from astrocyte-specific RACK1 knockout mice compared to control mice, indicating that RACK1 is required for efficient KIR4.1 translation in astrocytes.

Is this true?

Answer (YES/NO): NO